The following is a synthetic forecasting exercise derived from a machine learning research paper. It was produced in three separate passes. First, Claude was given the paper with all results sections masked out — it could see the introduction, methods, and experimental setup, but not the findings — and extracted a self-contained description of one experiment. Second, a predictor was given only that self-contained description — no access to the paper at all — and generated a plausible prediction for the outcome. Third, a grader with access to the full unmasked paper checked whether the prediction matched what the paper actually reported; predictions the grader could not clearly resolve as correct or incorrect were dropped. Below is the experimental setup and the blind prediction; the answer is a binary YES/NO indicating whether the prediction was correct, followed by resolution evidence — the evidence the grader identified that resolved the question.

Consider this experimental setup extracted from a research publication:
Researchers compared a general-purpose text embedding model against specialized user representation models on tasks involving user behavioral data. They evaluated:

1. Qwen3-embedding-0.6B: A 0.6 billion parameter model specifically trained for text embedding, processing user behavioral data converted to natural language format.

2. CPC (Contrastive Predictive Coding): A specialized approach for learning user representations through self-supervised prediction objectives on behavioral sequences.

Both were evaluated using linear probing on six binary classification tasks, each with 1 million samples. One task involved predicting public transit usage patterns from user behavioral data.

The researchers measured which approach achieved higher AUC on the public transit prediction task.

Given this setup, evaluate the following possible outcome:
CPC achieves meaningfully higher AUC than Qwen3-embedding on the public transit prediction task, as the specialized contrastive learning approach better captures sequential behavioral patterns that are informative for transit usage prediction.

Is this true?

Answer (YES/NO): NO